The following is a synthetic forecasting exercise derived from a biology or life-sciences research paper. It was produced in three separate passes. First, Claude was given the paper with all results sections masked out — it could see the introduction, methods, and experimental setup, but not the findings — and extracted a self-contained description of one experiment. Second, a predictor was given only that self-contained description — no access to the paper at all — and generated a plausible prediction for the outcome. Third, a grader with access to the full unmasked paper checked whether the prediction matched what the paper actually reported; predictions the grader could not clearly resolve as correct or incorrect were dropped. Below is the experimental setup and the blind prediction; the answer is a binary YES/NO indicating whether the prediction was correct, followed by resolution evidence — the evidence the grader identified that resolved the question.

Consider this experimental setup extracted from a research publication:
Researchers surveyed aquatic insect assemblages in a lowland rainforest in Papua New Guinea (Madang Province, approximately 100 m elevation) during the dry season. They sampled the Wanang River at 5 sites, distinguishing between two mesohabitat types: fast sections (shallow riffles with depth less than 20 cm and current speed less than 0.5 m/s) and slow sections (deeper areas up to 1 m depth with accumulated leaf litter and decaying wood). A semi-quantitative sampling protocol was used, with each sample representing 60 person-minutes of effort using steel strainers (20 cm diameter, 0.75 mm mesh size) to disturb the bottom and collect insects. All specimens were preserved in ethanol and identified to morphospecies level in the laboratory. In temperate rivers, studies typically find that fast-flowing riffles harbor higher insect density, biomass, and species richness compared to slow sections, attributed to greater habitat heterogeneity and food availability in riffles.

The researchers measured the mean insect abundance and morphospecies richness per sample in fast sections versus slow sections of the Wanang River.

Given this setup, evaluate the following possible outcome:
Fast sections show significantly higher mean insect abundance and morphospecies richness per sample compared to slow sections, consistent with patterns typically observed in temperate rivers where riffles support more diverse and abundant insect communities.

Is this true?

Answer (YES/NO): NO